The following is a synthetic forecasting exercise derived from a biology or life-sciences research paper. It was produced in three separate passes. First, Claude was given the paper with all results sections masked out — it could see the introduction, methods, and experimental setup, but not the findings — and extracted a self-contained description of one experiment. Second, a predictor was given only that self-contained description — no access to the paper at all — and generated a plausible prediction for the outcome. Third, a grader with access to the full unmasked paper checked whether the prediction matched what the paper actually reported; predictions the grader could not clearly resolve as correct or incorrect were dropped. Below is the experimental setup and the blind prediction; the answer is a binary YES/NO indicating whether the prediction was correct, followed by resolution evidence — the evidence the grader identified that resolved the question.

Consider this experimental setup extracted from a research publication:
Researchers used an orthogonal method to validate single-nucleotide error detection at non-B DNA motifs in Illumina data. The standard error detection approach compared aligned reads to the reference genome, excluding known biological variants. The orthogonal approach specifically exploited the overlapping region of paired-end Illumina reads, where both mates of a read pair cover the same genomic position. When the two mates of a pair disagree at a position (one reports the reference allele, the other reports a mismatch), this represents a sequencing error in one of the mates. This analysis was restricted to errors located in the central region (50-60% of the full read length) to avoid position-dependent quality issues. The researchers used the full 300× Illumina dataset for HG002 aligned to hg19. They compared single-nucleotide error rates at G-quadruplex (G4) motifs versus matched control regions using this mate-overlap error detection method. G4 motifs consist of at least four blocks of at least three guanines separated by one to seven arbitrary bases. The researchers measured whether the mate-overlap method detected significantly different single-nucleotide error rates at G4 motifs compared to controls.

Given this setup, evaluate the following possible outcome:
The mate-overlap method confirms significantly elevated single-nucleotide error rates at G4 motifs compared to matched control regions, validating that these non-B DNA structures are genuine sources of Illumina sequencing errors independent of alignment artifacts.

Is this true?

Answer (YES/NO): YES